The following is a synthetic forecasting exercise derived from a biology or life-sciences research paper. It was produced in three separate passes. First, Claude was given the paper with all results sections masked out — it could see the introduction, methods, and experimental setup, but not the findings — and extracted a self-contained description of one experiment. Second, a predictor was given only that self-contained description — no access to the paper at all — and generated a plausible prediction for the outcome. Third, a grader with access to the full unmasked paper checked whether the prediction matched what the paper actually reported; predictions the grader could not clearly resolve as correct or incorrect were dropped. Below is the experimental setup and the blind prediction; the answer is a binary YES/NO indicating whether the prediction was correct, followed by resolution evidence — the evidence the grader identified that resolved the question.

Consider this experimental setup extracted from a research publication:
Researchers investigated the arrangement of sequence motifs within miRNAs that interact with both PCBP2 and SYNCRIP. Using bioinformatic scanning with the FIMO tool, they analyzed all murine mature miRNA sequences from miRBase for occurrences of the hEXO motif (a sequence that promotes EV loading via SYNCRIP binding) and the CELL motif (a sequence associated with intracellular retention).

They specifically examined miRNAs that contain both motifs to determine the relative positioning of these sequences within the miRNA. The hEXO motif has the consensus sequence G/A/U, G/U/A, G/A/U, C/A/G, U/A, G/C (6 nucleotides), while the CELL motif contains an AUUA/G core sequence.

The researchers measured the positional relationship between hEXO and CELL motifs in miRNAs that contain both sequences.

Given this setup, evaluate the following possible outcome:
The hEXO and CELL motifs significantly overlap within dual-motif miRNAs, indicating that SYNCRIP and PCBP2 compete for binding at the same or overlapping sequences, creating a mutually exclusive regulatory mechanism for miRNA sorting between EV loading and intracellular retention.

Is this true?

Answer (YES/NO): NO